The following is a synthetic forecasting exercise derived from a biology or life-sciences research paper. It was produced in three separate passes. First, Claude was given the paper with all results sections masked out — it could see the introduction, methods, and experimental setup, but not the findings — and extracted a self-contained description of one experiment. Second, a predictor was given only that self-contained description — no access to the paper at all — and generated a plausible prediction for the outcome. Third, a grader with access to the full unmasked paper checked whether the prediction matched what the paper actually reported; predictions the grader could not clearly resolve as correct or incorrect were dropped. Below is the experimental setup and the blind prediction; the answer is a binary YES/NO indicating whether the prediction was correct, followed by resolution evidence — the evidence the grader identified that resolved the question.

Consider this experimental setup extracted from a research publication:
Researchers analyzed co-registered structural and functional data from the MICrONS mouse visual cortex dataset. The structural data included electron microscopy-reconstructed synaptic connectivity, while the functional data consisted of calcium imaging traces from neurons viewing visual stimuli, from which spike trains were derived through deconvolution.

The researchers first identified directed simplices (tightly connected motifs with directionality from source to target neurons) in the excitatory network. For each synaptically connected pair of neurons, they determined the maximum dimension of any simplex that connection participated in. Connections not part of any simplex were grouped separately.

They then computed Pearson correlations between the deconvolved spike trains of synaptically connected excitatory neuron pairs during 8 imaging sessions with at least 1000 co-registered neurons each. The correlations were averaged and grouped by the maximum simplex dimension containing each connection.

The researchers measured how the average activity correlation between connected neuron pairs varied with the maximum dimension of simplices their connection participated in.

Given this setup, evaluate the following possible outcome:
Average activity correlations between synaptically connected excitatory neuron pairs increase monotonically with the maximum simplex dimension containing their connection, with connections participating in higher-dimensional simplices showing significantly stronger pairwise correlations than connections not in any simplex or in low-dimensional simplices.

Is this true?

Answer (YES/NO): YES